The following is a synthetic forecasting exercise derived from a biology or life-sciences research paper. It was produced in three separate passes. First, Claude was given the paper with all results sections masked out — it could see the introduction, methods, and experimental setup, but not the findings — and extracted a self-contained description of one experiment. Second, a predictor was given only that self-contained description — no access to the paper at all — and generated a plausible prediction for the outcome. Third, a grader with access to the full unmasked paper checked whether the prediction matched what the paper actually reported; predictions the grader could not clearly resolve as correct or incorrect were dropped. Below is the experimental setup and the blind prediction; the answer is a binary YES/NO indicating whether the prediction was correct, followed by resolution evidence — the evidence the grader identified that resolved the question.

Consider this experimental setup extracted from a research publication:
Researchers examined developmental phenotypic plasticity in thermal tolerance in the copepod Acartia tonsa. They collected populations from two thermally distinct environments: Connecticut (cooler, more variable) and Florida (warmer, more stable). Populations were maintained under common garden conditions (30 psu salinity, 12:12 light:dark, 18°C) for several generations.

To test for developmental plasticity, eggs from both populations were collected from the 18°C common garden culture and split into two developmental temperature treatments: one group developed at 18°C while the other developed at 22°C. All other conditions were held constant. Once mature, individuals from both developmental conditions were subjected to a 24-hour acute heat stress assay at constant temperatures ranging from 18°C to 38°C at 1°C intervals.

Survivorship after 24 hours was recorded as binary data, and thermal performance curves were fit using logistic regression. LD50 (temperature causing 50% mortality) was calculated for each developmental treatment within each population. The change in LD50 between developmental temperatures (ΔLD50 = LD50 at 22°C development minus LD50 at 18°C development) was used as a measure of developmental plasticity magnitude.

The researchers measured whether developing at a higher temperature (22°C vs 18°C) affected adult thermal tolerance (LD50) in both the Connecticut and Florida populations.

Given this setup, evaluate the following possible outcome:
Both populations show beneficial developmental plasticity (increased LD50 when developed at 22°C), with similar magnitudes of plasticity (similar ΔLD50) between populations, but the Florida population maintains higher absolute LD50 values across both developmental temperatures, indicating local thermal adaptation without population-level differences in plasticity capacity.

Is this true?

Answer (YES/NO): NO